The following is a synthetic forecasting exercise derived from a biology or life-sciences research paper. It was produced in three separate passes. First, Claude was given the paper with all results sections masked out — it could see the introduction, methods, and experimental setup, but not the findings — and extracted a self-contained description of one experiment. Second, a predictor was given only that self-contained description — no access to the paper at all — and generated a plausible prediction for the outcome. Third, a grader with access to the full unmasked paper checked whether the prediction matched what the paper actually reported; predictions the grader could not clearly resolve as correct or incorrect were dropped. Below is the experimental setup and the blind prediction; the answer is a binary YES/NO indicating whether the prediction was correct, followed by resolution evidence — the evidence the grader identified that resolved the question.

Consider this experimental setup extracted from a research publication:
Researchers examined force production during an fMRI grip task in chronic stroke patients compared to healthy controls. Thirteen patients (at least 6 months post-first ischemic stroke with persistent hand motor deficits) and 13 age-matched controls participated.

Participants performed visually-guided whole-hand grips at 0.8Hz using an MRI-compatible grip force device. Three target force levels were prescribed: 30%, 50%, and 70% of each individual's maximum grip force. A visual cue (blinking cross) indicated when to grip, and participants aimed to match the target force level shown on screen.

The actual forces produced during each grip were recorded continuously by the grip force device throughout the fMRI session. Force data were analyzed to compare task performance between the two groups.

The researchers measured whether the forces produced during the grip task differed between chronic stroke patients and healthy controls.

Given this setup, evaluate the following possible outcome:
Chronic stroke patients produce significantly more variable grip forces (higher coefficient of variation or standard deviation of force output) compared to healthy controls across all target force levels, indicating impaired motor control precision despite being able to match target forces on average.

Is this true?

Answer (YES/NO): NO